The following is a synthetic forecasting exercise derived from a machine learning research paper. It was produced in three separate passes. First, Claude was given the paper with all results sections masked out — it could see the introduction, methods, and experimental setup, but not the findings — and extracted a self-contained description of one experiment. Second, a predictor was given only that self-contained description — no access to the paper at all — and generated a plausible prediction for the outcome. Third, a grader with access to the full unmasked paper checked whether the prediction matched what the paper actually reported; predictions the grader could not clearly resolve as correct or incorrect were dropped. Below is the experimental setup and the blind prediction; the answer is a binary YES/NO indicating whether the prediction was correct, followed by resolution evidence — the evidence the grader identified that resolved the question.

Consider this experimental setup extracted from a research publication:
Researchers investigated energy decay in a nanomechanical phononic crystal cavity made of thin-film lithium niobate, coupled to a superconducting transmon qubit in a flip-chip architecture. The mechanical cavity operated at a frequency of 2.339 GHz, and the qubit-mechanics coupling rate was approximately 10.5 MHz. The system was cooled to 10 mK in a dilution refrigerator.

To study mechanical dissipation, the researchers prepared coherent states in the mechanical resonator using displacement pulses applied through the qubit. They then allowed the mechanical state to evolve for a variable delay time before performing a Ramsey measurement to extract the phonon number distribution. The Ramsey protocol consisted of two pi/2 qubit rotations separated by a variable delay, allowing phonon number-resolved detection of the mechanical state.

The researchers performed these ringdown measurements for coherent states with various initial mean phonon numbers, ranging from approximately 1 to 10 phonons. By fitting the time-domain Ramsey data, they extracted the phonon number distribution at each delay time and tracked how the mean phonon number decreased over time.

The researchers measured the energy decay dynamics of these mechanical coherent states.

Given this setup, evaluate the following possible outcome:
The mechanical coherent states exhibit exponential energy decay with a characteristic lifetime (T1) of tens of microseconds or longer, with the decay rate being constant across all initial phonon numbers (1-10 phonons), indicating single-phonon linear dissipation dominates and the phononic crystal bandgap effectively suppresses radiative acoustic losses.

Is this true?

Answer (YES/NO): NO